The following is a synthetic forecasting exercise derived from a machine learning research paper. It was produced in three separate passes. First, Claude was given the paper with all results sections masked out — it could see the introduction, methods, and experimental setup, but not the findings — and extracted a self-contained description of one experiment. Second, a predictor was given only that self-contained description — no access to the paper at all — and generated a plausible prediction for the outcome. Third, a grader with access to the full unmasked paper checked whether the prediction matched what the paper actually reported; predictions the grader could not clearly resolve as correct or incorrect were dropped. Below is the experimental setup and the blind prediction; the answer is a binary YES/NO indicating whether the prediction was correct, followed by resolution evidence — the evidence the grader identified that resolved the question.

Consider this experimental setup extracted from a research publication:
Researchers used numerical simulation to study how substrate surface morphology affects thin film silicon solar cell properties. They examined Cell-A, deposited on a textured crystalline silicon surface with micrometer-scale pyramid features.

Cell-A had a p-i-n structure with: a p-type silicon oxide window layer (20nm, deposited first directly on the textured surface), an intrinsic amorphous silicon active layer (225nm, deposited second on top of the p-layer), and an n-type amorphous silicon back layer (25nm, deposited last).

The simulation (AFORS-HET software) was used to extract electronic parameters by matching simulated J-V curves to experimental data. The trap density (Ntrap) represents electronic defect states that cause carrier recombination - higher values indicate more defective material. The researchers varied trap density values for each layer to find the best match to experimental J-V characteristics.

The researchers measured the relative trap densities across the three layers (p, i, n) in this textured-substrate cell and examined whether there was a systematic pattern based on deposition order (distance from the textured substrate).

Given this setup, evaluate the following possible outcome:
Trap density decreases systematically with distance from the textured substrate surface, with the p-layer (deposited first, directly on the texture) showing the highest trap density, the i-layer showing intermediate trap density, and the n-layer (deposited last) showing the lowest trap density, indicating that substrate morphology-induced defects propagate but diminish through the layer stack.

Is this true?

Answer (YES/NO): NO